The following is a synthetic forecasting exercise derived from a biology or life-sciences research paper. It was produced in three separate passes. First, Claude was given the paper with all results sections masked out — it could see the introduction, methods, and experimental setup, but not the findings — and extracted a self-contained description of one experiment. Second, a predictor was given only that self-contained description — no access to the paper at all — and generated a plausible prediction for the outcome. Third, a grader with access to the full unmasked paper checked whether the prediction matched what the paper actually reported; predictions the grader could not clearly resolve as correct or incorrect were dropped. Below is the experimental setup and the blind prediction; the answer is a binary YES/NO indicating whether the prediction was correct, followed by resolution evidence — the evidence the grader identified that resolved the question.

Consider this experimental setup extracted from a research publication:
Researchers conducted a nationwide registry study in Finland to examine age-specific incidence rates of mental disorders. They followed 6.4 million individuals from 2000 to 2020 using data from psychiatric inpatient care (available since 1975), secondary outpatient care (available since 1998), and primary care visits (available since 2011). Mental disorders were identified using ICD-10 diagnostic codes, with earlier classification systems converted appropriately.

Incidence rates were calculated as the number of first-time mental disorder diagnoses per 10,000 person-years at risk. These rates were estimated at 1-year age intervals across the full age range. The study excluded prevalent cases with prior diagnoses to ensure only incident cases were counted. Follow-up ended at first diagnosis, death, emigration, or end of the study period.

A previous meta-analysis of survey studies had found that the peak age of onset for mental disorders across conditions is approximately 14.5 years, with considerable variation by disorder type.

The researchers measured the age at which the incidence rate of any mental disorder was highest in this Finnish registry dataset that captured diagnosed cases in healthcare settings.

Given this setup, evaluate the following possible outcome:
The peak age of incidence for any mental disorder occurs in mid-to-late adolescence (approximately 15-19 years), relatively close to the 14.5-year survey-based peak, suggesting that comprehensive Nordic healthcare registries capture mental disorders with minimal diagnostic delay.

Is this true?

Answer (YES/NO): NO